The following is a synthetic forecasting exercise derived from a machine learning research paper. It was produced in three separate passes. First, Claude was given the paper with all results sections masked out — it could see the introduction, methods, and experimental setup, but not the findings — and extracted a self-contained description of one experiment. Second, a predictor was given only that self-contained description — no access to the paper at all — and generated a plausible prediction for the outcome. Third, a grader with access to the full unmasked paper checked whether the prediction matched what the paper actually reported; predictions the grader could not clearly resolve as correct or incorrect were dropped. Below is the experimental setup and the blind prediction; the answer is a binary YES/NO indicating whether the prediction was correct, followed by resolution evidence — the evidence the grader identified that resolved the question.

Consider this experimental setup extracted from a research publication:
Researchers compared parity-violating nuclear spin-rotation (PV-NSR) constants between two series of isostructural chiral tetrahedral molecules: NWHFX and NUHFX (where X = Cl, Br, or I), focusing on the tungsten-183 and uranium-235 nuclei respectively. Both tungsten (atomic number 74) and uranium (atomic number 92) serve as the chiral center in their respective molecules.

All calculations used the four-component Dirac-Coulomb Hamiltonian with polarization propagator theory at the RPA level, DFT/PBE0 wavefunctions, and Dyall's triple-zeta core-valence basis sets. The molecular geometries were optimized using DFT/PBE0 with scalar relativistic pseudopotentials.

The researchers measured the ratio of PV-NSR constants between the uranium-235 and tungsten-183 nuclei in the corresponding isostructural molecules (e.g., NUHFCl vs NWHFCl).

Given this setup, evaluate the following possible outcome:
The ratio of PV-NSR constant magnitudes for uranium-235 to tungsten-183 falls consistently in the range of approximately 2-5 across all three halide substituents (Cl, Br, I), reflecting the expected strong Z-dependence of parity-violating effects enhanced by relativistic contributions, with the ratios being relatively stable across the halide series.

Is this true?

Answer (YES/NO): NO